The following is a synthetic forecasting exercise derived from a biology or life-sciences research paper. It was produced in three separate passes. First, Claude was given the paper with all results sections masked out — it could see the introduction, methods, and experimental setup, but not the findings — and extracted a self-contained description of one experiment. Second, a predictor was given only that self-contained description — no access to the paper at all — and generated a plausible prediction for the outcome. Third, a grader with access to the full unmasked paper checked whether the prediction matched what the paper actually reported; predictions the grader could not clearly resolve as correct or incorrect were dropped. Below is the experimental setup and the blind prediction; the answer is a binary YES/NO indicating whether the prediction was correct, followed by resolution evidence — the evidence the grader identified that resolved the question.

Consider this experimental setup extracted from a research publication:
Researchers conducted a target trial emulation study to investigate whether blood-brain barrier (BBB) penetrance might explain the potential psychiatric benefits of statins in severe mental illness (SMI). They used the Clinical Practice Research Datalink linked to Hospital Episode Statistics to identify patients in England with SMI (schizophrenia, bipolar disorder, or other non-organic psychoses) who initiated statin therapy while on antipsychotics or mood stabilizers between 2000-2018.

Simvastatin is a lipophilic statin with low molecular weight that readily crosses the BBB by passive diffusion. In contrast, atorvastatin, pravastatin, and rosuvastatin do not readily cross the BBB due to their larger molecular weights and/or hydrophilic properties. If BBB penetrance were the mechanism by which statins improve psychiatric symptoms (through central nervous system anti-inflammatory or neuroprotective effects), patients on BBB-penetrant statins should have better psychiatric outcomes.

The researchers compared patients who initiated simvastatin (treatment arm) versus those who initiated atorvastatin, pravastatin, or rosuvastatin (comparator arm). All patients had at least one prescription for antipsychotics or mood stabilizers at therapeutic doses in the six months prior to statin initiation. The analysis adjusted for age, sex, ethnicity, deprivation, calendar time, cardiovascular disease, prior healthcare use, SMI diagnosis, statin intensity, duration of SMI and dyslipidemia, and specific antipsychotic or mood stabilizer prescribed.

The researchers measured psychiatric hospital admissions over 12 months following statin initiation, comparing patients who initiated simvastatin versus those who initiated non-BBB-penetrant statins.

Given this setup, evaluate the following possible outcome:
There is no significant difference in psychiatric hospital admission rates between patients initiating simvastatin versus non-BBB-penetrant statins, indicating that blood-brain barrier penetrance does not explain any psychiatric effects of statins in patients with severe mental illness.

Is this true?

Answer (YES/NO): YES